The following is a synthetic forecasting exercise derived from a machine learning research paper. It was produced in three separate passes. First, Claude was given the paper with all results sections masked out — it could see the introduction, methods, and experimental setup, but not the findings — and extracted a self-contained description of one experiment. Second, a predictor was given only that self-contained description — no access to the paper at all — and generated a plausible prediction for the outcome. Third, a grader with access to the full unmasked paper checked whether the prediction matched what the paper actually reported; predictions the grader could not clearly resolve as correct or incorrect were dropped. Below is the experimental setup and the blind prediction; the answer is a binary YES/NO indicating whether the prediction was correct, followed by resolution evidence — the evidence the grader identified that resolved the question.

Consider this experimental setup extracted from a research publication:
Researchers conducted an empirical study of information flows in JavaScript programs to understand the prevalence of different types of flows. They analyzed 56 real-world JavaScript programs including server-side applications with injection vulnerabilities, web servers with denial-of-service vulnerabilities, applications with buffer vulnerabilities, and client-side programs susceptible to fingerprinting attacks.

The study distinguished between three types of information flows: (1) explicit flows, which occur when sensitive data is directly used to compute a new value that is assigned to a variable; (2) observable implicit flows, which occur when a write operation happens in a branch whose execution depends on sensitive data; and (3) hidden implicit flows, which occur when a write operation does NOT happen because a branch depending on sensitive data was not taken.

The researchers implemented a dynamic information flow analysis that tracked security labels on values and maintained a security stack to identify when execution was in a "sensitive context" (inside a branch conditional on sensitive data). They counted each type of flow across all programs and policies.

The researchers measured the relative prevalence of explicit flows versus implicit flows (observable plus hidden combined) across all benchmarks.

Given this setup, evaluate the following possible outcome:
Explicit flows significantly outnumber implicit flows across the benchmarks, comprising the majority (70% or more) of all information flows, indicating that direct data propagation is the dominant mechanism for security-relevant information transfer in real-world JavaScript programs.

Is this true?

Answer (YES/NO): YES